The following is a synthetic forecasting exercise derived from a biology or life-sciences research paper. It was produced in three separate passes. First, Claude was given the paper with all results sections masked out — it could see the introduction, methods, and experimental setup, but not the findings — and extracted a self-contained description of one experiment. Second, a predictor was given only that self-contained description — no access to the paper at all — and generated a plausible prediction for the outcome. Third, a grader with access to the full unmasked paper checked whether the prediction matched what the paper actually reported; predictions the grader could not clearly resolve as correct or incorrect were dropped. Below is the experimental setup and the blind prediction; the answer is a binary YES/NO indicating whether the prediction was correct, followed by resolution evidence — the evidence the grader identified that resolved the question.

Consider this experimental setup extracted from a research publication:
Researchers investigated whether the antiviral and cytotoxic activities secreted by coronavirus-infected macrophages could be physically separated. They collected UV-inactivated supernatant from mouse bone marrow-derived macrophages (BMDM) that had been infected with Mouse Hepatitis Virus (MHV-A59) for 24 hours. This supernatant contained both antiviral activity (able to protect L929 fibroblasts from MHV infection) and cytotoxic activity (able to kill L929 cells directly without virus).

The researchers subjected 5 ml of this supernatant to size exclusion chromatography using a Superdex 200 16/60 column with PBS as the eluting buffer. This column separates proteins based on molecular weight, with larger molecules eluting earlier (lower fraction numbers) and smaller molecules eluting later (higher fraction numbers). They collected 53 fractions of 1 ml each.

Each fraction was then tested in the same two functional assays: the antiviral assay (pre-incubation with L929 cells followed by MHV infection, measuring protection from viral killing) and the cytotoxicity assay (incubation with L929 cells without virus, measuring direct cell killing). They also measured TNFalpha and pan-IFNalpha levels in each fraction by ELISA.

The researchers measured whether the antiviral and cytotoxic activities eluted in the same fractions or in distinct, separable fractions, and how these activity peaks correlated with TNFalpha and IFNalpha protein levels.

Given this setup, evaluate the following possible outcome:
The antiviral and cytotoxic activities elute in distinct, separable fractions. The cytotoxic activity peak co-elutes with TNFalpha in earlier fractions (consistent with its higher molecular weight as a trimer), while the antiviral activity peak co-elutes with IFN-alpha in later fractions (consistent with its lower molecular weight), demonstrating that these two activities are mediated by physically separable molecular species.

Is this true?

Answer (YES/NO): YES